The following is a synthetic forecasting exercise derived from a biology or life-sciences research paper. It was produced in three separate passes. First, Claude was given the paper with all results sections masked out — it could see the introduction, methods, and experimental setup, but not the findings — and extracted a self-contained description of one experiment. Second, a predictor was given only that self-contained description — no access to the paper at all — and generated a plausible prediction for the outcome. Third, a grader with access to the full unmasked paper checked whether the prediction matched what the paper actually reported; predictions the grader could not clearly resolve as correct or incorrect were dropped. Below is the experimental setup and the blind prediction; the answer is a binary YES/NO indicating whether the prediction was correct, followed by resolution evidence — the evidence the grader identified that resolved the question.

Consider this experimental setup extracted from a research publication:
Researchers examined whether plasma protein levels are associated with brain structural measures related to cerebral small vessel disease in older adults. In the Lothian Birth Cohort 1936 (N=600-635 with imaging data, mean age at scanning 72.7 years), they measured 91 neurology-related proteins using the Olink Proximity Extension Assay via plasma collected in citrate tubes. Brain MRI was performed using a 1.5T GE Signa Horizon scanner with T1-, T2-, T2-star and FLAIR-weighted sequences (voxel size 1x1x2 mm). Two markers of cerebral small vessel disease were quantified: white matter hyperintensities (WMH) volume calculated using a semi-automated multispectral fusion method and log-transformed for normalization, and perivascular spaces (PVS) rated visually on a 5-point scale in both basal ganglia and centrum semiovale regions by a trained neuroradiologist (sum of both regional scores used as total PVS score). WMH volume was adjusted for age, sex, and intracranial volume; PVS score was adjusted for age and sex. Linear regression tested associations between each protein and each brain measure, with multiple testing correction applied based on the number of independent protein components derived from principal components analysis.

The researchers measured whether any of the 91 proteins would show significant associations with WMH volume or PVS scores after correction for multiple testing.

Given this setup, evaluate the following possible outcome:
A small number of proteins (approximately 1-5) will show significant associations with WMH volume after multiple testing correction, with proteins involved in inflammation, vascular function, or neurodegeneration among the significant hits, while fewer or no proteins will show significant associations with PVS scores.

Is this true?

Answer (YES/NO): NO